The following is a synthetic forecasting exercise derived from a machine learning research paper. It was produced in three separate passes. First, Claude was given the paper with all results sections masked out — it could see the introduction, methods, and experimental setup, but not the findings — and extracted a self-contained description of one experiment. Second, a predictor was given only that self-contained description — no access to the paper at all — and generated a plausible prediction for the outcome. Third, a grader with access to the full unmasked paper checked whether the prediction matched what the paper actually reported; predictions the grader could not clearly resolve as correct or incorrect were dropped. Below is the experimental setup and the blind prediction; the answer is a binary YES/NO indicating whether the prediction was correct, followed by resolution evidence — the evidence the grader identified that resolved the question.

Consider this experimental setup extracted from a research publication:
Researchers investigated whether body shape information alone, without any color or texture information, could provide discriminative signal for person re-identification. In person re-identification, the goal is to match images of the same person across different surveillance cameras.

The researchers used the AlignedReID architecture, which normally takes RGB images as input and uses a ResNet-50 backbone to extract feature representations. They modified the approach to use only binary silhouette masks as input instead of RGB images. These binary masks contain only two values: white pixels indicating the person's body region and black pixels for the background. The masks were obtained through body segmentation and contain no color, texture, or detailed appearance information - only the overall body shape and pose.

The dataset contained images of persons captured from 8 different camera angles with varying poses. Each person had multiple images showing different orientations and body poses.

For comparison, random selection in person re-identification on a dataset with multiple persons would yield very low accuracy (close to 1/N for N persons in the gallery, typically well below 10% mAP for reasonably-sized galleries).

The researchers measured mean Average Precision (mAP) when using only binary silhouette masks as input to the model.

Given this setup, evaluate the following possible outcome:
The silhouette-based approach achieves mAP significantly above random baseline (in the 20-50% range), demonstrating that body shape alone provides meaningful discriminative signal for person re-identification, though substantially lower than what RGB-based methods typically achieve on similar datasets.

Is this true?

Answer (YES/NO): YES